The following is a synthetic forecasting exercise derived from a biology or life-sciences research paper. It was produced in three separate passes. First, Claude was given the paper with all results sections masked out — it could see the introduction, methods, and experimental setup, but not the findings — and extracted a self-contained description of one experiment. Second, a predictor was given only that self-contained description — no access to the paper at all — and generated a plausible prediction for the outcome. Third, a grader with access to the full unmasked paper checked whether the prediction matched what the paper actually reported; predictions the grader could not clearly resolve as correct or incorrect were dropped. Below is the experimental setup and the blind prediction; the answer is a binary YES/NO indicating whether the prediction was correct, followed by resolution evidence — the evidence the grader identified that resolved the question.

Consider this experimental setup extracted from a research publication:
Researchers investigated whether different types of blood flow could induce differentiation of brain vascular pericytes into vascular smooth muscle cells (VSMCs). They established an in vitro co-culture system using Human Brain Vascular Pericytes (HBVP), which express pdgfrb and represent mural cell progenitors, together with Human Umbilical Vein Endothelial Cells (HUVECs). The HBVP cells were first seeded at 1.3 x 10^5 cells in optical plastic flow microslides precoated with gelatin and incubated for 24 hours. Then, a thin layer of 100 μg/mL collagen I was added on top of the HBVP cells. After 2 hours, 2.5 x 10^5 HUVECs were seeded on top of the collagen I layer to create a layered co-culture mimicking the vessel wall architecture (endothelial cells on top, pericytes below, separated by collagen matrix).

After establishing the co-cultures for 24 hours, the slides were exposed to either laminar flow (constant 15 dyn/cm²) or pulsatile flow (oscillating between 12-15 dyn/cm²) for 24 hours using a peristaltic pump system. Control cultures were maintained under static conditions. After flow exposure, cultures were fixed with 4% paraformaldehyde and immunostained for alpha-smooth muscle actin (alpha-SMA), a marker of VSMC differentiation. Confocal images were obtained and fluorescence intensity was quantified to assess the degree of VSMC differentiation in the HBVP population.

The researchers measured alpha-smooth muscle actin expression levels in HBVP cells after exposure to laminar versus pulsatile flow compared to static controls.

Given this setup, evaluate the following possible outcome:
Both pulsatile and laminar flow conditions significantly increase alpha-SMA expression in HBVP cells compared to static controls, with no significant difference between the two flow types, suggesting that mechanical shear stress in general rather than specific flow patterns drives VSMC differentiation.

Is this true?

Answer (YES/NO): NO